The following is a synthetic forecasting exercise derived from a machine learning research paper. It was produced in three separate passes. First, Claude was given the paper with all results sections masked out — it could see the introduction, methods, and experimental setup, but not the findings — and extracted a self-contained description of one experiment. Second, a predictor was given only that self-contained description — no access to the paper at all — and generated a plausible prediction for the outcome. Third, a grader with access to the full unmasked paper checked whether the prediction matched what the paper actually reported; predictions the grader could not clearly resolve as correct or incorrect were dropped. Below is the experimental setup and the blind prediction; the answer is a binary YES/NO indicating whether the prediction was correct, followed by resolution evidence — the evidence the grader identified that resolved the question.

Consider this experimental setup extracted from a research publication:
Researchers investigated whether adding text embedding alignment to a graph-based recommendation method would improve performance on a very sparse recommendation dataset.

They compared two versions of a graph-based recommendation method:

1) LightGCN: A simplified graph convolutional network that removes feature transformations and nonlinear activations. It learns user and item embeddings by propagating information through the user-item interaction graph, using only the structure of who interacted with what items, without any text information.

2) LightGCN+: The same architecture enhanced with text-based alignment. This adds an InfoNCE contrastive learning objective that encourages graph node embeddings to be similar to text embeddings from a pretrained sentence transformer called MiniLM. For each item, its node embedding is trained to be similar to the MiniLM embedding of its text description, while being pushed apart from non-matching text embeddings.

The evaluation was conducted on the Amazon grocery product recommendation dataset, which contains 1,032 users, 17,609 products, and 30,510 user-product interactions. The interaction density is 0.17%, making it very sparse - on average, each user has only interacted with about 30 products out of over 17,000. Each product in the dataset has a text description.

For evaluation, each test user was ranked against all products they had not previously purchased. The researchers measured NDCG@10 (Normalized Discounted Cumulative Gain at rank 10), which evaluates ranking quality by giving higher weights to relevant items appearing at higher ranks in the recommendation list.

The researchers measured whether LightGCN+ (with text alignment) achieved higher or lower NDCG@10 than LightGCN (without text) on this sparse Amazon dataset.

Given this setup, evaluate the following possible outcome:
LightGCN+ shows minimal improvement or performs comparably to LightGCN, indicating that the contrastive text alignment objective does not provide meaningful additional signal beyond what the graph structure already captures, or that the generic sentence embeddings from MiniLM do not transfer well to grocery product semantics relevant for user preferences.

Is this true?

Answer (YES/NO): NO